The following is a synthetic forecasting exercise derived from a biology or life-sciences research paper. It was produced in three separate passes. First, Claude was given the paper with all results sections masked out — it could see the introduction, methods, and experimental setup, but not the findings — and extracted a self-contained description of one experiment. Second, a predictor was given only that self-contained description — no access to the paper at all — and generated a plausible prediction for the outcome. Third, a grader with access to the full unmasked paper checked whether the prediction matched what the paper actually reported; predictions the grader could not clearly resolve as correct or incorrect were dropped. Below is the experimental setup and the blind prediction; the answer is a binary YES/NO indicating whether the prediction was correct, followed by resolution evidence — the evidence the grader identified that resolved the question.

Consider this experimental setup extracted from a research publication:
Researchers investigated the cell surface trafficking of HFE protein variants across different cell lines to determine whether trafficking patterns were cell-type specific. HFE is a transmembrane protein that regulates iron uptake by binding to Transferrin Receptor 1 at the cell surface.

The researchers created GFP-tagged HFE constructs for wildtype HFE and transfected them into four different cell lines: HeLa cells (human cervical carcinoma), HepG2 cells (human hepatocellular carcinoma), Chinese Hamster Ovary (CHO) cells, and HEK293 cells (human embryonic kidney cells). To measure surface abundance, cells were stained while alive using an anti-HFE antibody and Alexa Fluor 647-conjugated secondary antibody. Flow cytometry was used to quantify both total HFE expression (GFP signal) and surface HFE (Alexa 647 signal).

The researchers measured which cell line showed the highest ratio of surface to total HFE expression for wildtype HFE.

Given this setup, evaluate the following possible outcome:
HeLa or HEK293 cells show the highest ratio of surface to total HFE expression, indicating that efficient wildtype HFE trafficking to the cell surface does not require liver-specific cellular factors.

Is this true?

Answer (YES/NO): YES